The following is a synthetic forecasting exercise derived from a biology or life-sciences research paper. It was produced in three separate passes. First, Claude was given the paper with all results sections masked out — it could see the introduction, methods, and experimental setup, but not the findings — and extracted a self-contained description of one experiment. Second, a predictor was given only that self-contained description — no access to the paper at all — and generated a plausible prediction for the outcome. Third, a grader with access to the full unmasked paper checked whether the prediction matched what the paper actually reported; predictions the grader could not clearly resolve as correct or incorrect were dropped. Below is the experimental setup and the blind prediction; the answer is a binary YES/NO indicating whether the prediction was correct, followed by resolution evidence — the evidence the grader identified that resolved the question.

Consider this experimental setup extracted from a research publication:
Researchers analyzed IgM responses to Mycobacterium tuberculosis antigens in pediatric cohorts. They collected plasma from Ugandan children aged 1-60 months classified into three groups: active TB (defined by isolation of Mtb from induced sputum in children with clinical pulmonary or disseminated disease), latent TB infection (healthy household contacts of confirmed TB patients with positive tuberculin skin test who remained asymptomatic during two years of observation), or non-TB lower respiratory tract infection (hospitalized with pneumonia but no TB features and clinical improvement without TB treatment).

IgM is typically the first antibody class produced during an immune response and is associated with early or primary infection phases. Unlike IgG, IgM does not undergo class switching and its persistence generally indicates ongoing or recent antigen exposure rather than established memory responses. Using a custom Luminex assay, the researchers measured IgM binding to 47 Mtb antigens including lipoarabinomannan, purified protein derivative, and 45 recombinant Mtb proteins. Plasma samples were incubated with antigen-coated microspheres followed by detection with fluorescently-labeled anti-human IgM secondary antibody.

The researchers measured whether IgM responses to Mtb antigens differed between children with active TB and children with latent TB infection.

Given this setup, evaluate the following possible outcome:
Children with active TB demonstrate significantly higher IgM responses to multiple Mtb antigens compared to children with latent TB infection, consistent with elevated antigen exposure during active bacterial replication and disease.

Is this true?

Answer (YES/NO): NO